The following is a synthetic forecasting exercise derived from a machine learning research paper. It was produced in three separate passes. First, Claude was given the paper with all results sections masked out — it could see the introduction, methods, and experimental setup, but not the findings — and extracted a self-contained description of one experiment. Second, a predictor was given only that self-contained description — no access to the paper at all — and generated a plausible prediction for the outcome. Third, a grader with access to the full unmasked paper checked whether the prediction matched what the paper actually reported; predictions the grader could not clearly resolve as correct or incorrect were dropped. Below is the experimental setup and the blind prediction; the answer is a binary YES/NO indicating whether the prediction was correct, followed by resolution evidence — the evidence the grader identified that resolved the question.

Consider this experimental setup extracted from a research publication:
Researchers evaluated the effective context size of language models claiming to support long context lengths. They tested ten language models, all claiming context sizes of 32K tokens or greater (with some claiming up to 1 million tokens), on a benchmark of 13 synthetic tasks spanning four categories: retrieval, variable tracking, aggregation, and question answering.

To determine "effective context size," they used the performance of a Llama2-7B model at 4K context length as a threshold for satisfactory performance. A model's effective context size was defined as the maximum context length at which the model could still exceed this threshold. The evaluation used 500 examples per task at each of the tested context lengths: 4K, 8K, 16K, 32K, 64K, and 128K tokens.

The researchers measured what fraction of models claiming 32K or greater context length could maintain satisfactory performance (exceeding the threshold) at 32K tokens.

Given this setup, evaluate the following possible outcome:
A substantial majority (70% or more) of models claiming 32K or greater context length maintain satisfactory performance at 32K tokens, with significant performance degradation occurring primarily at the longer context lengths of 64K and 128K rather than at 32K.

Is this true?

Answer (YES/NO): NO